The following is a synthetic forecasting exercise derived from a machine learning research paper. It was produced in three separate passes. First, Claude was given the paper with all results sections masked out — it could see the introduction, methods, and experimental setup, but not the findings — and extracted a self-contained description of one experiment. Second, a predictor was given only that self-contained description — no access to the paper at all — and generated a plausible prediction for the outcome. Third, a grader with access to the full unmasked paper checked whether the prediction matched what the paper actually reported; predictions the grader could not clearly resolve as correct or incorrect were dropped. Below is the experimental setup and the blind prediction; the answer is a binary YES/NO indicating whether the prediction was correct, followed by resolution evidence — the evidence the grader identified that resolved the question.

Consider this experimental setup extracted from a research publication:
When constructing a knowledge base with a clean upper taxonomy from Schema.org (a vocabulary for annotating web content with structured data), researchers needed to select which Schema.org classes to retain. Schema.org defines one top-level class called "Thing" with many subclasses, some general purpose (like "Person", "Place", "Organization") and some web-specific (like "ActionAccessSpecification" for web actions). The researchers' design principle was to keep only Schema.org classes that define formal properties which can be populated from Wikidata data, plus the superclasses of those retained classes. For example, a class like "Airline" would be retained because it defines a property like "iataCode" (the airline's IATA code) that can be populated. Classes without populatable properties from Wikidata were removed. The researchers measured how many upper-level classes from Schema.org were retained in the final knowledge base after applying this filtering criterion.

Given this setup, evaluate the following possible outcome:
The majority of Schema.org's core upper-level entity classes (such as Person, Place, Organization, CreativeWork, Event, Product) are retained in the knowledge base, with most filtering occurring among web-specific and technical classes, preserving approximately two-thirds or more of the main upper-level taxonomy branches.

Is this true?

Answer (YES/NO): YES